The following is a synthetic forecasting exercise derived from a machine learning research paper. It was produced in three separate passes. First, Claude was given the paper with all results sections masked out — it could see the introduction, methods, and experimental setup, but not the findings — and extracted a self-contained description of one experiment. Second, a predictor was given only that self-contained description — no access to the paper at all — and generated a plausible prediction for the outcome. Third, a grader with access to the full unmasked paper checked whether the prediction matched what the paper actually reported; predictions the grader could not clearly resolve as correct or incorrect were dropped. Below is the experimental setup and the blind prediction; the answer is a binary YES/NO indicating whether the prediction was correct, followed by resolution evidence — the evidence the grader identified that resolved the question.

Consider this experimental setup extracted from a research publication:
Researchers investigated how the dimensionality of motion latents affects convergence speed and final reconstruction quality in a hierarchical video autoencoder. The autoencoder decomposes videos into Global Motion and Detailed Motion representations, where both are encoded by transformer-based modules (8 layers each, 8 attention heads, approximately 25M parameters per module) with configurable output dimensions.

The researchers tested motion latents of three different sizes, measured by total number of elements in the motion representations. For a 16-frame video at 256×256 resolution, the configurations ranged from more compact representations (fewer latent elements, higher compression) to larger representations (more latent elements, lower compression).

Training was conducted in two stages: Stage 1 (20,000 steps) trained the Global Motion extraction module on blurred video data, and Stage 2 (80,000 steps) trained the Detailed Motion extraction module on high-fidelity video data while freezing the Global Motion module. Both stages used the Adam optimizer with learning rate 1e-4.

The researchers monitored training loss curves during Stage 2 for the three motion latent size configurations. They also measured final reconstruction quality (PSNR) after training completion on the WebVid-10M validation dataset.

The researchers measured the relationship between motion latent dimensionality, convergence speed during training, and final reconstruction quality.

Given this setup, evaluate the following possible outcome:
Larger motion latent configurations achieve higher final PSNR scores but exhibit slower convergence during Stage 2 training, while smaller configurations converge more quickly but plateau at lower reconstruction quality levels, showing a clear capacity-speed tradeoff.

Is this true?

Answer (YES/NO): NO